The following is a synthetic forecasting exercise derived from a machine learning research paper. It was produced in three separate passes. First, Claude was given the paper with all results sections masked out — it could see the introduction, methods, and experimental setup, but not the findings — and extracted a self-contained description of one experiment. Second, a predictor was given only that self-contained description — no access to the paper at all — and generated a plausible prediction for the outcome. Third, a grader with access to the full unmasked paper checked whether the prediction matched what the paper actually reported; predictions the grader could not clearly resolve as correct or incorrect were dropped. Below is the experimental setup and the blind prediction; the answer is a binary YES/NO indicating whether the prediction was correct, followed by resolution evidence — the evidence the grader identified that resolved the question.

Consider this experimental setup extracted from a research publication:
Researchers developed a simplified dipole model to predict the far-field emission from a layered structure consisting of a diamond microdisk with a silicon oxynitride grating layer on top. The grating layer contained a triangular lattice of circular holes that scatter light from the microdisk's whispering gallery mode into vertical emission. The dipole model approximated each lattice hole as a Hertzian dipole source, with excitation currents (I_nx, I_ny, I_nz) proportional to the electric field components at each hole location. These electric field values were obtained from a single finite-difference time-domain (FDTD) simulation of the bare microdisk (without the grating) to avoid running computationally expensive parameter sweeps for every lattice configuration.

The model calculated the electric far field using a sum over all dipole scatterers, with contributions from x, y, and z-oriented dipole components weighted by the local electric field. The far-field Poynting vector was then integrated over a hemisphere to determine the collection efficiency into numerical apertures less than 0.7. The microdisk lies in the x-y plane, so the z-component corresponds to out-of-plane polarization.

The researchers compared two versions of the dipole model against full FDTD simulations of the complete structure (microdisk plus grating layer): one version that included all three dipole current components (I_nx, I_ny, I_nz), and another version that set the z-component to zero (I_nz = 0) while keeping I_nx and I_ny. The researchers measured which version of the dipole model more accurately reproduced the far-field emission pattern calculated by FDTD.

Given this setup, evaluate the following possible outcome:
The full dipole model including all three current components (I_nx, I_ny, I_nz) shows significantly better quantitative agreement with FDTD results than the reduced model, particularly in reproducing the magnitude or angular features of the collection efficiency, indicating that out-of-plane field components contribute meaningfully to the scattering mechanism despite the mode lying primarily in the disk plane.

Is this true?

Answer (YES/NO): NO